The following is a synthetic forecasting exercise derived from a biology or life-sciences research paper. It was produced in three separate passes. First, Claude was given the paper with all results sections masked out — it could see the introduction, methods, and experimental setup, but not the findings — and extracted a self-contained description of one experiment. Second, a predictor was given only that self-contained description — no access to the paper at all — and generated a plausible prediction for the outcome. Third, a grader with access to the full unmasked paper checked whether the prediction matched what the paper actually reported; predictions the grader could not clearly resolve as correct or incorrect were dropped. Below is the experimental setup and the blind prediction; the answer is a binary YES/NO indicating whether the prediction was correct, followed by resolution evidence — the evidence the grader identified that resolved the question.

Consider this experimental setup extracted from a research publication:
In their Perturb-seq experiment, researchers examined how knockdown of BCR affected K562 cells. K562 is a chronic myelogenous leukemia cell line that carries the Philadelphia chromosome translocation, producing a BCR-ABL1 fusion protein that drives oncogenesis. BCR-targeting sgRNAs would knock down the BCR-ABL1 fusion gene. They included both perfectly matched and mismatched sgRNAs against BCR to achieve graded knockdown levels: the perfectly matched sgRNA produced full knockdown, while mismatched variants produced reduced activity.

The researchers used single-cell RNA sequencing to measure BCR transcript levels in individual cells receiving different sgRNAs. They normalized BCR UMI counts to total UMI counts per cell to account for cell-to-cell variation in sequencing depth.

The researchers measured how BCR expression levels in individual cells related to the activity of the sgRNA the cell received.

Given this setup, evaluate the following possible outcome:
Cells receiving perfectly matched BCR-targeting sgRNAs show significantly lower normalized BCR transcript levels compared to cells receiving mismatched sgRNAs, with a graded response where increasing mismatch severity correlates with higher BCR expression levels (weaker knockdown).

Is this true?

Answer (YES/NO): YES